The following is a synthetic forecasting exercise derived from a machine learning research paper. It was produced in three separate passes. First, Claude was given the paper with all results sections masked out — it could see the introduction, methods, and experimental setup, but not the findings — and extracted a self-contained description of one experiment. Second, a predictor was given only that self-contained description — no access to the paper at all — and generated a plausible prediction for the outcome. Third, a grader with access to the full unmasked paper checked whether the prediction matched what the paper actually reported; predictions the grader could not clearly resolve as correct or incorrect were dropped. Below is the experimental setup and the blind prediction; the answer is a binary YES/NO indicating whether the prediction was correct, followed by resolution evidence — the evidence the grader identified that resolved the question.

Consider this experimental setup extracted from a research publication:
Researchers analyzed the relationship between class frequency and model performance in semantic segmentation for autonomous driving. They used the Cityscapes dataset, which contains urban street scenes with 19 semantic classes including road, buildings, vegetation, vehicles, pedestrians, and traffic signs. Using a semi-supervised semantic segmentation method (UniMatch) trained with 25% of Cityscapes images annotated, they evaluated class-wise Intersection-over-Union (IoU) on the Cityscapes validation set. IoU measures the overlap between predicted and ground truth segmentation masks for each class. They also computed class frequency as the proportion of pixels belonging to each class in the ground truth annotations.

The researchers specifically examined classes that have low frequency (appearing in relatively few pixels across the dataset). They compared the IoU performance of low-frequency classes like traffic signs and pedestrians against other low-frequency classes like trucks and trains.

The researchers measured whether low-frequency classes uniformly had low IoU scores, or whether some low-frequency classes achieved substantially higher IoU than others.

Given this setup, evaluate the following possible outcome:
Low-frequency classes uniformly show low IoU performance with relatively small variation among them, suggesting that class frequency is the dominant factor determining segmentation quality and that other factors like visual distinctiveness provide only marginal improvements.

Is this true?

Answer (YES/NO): NO